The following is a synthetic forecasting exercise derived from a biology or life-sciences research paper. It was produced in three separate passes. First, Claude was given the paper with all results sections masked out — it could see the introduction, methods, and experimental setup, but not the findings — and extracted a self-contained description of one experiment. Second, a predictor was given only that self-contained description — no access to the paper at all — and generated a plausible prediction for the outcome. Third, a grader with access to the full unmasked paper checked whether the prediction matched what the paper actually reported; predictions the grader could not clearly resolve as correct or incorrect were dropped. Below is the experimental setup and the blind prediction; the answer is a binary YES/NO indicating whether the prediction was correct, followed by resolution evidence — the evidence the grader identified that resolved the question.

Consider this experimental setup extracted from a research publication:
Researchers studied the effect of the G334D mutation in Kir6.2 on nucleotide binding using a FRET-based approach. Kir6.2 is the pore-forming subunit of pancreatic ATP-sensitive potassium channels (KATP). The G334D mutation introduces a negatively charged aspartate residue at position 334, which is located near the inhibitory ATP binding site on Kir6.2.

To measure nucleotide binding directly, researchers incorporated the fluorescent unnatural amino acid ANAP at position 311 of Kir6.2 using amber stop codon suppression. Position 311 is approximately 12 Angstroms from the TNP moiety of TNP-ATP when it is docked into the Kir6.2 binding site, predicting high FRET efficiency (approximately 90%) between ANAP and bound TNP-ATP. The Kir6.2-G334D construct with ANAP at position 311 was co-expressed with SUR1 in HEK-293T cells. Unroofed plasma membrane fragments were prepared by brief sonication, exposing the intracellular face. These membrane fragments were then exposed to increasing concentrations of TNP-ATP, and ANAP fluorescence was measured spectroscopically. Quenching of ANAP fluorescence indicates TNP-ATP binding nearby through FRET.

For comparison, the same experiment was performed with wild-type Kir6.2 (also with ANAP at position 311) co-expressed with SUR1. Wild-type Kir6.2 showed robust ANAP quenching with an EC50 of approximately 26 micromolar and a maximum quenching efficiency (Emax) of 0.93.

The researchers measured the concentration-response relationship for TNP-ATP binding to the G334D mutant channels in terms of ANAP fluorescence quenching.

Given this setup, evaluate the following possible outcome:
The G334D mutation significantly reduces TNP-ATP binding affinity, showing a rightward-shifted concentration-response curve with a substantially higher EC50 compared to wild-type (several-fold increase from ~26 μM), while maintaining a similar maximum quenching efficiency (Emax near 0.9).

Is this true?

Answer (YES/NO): NO